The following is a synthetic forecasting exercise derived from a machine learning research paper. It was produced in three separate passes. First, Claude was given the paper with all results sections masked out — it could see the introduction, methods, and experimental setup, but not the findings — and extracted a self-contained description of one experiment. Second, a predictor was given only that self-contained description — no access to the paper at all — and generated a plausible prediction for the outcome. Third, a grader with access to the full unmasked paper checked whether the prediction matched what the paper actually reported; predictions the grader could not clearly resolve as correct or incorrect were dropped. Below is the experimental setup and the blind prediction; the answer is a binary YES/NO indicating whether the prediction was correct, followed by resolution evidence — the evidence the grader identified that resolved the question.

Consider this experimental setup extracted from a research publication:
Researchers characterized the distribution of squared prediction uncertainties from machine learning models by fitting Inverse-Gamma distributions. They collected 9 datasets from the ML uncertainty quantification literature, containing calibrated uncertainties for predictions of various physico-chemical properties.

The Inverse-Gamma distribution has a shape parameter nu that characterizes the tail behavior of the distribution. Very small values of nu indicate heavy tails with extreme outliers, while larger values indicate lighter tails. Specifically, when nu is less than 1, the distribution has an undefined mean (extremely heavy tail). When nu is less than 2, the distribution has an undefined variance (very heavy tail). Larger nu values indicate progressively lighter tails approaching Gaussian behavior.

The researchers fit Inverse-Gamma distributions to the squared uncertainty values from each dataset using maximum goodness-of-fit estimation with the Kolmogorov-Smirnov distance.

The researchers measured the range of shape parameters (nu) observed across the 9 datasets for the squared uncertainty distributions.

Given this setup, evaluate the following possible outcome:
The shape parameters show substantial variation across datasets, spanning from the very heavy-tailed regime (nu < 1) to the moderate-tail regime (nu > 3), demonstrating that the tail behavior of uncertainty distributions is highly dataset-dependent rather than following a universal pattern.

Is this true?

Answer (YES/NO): YES